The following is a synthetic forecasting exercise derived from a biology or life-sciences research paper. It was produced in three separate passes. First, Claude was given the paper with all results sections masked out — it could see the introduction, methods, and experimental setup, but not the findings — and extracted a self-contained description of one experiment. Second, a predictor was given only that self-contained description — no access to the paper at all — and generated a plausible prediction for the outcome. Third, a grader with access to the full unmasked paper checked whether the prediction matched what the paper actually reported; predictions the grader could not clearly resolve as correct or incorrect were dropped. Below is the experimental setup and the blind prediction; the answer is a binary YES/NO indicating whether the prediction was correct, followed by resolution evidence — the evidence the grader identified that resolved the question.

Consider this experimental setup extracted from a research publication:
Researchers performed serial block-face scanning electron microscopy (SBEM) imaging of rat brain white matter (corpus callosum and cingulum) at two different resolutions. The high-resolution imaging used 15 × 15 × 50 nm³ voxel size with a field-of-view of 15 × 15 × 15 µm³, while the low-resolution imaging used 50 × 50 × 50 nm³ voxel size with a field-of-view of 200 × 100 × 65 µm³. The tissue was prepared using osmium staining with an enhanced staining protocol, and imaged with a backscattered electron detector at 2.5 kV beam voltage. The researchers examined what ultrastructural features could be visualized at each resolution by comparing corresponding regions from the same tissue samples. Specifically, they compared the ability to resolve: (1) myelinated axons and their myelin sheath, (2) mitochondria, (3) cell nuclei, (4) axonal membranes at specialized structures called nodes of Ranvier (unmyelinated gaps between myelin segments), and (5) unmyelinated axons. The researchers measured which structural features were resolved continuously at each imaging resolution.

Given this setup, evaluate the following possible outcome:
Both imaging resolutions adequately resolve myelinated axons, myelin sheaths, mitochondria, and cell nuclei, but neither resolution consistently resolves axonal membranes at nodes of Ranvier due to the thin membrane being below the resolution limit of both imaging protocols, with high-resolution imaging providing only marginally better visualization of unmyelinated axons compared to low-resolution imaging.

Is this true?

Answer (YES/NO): NO